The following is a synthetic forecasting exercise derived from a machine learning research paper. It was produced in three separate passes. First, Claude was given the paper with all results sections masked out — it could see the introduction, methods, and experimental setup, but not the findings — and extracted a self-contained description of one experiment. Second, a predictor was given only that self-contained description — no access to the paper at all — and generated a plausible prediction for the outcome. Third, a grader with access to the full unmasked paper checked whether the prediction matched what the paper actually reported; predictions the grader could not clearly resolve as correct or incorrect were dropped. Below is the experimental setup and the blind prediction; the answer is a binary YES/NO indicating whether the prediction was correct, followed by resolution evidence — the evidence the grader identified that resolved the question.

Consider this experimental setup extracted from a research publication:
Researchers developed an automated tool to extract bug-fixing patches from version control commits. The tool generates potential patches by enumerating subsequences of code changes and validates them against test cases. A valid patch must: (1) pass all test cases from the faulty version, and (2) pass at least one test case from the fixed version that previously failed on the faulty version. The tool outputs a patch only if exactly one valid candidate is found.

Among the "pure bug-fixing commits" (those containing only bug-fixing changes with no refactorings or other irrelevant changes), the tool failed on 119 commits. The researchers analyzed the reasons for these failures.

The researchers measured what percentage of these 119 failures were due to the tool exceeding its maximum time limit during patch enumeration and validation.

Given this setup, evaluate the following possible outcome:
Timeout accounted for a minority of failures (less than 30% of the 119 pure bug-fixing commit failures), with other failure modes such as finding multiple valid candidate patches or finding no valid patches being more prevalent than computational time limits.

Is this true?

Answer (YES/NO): NO